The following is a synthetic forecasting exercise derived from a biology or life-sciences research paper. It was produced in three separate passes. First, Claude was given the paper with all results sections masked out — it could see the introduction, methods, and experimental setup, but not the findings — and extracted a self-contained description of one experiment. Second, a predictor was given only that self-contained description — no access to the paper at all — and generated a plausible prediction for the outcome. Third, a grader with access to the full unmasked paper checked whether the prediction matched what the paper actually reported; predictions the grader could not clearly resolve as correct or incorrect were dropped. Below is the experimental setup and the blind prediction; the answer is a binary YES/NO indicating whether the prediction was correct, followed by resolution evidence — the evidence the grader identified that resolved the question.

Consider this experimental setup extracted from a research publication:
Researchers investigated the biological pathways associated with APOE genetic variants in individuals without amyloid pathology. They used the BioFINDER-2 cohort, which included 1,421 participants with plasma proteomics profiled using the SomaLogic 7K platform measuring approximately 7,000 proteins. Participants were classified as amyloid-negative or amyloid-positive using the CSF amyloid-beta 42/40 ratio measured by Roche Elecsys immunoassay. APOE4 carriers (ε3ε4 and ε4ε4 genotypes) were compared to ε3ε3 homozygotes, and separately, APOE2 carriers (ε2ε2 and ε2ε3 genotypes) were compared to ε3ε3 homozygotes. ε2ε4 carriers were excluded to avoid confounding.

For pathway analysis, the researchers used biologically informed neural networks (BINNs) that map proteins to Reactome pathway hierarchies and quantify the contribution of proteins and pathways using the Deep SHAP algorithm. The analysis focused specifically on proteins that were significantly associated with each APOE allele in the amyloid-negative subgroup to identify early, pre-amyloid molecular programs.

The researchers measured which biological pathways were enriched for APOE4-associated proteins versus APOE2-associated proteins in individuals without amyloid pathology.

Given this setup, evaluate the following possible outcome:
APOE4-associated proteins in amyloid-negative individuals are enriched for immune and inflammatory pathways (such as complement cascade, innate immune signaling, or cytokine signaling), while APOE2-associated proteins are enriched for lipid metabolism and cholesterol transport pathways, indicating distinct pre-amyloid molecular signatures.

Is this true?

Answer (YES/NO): NO